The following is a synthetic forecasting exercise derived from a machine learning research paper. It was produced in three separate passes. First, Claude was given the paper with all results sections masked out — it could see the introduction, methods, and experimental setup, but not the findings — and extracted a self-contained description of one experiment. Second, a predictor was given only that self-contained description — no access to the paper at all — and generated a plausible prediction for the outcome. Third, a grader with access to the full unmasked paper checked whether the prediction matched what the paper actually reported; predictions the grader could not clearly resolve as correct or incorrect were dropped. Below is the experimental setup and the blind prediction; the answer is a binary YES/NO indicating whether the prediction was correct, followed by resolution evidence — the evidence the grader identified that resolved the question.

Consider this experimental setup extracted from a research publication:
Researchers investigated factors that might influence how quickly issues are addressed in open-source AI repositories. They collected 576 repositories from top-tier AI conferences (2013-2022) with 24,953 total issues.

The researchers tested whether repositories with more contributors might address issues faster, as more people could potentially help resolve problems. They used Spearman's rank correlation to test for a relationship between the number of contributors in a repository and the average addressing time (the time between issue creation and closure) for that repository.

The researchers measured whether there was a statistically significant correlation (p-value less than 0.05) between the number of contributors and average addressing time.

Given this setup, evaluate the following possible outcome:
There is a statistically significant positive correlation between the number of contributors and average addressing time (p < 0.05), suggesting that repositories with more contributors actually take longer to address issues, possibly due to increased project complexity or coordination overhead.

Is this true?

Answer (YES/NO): NO